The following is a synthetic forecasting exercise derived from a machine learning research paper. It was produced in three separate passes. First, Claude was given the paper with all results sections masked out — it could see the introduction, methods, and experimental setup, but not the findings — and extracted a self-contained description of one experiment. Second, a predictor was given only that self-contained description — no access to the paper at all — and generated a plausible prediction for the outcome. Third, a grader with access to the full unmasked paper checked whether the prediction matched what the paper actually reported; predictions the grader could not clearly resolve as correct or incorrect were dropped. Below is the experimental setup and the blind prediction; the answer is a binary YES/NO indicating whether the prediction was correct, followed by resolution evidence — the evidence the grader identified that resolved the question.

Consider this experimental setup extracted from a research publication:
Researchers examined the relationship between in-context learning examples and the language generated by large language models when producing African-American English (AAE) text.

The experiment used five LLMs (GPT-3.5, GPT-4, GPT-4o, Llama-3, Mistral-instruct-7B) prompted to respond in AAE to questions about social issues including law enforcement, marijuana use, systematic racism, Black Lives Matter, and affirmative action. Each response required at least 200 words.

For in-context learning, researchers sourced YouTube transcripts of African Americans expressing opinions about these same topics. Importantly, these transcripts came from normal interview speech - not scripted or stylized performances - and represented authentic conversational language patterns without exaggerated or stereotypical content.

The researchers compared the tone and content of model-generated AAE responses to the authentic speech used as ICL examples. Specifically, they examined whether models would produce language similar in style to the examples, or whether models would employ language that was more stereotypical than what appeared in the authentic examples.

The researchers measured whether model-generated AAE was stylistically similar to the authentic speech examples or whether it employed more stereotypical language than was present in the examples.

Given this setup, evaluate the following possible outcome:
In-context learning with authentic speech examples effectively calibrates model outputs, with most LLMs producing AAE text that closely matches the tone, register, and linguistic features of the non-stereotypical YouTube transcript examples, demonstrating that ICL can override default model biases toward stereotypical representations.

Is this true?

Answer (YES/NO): NO